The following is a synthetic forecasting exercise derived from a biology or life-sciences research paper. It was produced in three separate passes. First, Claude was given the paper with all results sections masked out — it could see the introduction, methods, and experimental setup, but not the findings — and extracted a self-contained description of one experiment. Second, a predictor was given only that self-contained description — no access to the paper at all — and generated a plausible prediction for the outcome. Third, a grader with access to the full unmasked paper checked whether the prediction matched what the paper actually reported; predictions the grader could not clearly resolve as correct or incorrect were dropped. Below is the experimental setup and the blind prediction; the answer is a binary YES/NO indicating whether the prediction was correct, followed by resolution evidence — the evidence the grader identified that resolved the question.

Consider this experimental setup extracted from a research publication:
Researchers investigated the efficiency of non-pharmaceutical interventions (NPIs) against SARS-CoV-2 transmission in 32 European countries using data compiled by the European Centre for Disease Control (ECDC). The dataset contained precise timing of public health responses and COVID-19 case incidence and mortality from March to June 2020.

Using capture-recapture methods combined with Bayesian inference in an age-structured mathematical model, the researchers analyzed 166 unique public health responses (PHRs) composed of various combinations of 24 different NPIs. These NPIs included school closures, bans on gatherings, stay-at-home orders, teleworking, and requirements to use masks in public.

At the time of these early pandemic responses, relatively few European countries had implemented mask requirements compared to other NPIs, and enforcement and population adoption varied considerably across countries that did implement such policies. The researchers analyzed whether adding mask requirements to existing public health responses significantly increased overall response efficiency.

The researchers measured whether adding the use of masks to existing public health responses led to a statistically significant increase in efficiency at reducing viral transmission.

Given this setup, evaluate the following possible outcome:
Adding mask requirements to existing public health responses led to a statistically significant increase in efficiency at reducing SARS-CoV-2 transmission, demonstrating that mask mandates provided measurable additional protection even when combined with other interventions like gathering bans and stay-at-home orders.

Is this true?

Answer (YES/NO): NO